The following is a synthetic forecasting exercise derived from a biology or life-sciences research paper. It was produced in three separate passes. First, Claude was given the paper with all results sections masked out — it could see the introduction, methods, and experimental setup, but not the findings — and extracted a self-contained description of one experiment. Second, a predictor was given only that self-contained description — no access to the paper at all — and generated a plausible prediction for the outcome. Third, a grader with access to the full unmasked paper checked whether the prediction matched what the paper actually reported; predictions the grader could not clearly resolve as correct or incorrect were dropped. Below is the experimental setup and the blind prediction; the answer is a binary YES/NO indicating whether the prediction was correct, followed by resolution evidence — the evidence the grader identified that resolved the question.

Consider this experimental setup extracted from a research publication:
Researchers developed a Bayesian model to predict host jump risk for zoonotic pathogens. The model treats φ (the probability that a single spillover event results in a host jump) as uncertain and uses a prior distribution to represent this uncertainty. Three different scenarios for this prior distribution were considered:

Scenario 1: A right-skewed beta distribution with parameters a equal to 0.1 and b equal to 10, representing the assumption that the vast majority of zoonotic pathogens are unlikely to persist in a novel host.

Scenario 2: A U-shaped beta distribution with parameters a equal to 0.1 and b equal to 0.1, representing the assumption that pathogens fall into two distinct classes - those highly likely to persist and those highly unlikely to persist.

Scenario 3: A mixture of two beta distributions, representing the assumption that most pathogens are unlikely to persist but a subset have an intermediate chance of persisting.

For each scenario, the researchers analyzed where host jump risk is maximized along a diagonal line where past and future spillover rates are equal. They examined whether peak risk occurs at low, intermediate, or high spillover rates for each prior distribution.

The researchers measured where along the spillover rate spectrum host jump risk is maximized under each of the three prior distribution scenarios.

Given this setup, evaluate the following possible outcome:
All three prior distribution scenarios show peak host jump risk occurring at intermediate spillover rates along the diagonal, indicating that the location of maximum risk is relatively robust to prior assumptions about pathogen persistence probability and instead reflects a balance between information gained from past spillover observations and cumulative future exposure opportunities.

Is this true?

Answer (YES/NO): NO